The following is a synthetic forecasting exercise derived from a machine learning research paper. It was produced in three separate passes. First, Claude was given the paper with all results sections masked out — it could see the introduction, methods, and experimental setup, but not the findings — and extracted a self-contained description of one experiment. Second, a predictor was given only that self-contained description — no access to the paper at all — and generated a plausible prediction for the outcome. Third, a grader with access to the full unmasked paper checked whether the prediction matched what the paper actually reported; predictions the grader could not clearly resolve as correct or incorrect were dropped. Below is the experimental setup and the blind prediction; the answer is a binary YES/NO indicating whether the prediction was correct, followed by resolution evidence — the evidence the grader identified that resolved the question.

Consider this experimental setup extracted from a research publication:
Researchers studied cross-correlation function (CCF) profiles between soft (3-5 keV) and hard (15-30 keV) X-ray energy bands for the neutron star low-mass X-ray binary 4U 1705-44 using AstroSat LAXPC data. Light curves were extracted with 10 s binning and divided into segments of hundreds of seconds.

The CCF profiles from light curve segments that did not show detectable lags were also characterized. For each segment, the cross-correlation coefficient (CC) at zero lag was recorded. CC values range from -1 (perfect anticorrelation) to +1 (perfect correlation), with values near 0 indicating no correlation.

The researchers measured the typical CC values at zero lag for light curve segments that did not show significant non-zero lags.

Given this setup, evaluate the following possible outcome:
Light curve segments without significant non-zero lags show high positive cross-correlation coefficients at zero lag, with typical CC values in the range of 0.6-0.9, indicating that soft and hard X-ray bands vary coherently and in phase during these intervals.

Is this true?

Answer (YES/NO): YES